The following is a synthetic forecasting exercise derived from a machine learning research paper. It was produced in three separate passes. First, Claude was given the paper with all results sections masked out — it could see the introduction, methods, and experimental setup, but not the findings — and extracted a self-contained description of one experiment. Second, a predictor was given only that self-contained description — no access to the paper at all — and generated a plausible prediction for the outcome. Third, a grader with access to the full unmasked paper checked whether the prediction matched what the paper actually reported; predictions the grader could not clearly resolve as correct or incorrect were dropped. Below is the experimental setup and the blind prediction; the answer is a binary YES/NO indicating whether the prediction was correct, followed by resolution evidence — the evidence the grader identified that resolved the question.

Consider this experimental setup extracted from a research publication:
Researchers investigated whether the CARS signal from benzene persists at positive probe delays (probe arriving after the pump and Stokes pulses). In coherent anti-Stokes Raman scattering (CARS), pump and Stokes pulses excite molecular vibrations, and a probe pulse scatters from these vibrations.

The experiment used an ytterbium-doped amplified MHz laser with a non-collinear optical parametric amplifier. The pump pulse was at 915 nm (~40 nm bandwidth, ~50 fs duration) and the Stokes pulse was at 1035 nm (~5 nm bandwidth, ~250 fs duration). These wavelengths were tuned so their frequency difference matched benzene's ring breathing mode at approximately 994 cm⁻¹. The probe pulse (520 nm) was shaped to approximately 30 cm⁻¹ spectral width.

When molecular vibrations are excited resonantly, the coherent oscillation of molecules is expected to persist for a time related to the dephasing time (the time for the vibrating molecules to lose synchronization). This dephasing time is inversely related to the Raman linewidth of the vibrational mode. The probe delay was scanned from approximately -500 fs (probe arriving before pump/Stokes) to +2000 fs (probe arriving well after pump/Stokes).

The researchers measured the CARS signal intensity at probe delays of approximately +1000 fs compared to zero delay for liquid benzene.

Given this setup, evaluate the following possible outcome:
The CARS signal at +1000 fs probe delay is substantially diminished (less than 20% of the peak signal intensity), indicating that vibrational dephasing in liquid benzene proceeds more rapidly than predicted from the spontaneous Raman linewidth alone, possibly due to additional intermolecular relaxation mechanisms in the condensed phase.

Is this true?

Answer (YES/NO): NO